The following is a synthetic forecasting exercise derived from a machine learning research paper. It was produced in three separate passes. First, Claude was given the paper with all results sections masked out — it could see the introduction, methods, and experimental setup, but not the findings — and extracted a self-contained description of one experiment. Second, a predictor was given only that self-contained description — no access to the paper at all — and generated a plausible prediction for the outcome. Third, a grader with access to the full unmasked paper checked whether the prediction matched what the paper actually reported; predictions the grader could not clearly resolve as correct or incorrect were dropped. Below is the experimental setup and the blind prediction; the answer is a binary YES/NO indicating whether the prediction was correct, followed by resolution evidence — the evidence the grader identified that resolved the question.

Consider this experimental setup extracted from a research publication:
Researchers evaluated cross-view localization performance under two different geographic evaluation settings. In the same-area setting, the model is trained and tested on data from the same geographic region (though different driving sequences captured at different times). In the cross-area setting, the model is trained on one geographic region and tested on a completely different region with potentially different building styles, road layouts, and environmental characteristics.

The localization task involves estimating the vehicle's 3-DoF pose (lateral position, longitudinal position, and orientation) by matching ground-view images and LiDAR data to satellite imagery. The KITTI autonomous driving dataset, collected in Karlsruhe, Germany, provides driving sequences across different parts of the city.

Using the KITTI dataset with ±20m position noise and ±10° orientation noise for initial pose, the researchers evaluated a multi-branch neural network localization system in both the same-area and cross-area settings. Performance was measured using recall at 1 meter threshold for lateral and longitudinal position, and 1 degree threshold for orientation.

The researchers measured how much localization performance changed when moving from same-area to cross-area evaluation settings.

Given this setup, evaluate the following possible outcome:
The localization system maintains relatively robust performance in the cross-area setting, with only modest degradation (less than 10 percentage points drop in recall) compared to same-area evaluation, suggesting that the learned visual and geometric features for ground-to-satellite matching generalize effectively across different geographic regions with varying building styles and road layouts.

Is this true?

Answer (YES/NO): NO